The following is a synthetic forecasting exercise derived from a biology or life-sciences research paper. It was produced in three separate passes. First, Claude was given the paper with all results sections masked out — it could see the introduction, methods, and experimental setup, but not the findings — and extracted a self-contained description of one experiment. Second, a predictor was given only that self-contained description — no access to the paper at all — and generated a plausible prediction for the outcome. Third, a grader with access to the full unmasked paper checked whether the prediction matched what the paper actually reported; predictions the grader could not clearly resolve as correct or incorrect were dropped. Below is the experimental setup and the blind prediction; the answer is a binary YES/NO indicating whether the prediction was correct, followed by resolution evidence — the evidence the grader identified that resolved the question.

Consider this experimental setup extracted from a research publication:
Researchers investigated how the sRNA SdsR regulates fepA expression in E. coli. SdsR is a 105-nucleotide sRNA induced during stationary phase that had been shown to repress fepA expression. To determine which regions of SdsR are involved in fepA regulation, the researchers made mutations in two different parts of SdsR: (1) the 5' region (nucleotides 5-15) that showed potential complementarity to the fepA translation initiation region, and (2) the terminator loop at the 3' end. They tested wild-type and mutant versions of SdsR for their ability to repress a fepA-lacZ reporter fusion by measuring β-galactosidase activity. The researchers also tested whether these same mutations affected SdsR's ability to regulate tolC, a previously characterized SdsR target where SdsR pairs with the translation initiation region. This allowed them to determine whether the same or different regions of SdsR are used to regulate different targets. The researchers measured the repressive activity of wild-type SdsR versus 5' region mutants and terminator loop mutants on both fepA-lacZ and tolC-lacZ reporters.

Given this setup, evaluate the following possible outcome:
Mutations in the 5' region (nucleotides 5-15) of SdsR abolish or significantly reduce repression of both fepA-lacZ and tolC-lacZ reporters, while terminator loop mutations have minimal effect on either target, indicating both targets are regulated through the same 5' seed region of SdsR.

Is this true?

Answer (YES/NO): NO